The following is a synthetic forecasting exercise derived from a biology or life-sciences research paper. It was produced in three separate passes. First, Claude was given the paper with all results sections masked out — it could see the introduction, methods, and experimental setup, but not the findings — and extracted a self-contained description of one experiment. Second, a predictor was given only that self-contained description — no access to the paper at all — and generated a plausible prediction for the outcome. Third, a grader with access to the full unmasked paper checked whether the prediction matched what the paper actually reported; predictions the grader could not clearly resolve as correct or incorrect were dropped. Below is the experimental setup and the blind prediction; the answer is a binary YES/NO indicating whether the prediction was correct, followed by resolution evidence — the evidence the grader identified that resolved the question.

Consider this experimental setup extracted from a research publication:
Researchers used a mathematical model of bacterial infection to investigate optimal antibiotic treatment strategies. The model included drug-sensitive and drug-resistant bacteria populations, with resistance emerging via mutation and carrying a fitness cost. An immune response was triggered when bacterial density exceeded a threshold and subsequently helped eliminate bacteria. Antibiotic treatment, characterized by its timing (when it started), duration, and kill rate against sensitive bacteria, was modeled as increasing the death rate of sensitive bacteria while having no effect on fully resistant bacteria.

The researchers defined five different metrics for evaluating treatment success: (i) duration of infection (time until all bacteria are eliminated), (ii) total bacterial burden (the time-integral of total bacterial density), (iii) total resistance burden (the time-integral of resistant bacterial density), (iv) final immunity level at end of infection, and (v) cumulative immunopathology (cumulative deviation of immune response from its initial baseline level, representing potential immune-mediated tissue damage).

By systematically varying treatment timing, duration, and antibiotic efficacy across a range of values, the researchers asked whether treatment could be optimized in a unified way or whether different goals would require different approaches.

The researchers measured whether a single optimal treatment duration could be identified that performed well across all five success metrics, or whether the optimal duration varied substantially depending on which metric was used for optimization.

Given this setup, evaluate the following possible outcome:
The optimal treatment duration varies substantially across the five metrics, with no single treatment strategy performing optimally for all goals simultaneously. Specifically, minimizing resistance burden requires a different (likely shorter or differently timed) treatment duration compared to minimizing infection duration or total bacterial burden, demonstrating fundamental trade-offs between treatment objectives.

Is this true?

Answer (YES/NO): YES